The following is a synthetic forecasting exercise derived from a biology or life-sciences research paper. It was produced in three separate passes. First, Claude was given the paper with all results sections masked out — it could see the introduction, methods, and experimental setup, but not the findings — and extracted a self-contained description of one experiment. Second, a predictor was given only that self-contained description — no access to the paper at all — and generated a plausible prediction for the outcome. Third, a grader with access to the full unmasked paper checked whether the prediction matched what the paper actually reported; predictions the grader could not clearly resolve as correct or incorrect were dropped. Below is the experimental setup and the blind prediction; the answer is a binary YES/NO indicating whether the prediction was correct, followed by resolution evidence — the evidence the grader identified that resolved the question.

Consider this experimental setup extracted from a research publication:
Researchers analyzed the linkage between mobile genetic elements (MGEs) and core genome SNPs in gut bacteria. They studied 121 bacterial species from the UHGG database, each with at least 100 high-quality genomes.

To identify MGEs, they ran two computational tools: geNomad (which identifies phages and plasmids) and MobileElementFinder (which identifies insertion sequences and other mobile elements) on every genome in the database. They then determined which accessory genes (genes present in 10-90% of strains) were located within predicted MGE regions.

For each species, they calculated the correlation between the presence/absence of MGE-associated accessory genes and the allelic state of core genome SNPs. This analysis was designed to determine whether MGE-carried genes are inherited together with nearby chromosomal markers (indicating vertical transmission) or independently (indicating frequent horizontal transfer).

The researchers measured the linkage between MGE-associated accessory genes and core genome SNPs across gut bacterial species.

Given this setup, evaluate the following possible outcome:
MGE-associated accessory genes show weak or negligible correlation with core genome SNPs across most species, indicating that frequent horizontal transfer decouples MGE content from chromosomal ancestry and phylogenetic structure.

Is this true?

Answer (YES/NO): YES